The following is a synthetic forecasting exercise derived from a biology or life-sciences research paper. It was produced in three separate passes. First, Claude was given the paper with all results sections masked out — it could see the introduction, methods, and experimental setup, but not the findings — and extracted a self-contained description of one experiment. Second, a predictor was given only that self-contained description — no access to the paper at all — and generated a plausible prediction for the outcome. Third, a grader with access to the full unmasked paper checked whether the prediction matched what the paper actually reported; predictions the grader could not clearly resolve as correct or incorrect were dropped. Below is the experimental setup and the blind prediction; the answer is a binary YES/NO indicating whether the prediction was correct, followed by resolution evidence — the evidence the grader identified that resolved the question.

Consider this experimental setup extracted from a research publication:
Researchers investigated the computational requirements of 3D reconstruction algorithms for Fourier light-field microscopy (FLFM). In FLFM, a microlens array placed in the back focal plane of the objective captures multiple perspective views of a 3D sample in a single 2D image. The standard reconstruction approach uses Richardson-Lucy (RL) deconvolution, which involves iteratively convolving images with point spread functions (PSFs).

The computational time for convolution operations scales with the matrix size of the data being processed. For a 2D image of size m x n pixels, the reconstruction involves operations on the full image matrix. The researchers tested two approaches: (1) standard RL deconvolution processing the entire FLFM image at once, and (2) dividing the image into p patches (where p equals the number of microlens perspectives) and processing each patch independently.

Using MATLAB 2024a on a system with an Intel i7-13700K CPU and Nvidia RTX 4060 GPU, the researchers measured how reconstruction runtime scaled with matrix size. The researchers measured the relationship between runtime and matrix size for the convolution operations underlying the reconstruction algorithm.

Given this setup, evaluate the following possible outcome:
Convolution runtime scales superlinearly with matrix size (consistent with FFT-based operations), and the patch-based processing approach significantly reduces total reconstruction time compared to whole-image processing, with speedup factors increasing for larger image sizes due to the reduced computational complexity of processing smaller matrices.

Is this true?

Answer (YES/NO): NO